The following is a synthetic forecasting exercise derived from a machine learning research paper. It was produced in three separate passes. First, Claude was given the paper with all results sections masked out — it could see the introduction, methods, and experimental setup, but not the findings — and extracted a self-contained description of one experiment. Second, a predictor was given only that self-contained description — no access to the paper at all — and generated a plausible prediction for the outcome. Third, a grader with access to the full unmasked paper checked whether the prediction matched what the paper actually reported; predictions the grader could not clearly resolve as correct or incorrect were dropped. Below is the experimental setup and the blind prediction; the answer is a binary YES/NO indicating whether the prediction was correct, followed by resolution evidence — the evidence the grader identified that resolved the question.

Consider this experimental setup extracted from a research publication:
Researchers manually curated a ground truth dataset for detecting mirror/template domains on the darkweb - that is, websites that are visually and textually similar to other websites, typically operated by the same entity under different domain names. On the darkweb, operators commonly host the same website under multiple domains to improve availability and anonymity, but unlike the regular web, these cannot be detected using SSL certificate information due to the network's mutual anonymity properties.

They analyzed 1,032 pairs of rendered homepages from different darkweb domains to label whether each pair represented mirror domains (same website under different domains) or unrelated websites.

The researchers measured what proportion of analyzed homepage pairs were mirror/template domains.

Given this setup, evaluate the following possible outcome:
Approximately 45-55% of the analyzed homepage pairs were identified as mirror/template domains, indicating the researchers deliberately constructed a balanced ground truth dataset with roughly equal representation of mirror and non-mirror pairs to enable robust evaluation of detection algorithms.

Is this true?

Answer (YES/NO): NO